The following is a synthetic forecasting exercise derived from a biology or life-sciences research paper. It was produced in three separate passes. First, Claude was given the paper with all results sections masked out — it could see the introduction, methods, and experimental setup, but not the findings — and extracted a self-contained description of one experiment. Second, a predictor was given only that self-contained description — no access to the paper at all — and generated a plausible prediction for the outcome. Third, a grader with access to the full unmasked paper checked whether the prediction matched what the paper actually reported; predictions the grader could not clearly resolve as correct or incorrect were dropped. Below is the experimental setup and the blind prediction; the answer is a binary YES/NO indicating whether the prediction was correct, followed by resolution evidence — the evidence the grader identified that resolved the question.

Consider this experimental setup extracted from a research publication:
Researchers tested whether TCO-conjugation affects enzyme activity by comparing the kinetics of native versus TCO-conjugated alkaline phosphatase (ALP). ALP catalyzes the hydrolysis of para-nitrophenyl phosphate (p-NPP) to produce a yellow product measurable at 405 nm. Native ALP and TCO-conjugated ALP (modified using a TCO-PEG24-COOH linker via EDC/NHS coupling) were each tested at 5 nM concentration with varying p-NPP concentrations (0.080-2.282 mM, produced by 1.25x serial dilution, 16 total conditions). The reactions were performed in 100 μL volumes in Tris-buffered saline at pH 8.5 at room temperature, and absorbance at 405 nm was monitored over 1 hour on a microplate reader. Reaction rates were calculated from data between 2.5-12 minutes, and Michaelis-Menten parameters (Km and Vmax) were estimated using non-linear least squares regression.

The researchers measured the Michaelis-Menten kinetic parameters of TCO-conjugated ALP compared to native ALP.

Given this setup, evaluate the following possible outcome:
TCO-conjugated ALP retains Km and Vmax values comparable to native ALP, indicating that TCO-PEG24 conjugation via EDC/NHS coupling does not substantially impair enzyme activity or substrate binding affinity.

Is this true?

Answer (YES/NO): YES